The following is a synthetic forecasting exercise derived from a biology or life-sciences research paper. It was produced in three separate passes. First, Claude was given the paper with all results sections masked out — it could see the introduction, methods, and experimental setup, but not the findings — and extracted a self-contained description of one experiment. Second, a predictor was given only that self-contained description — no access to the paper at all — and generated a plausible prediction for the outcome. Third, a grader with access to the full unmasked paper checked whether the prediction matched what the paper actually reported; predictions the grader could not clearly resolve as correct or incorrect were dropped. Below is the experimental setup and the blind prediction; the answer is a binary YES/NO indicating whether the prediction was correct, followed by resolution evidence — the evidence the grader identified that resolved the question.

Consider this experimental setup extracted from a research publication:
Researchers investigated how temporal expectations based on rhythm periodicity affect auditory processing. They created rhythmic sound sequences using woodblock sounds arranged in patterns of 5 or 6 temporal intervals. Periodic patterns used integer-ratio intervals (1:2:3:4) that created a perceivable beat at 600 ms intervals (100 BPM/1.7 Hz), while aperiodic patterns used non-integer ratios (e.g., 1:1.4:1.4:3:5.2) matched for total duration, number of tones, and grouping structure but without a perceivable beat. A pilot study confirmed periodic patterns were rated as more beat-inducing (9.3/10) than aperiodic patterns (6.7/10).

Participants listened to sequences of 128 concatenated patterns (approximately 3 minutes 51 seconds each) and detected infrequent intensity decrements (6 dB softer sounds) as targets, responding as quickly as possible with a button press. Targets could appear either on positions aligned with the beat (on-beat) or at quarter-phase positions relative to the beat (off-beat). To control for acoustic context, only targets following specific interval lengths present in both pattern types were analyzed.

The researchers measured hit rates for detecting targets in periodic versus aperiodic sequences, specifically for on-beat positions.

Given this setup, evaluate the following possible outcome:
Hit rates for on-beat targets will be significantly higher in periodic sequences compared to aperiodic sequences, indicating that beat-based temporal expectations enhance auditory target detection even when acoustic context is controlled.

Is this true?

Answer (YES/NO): NO